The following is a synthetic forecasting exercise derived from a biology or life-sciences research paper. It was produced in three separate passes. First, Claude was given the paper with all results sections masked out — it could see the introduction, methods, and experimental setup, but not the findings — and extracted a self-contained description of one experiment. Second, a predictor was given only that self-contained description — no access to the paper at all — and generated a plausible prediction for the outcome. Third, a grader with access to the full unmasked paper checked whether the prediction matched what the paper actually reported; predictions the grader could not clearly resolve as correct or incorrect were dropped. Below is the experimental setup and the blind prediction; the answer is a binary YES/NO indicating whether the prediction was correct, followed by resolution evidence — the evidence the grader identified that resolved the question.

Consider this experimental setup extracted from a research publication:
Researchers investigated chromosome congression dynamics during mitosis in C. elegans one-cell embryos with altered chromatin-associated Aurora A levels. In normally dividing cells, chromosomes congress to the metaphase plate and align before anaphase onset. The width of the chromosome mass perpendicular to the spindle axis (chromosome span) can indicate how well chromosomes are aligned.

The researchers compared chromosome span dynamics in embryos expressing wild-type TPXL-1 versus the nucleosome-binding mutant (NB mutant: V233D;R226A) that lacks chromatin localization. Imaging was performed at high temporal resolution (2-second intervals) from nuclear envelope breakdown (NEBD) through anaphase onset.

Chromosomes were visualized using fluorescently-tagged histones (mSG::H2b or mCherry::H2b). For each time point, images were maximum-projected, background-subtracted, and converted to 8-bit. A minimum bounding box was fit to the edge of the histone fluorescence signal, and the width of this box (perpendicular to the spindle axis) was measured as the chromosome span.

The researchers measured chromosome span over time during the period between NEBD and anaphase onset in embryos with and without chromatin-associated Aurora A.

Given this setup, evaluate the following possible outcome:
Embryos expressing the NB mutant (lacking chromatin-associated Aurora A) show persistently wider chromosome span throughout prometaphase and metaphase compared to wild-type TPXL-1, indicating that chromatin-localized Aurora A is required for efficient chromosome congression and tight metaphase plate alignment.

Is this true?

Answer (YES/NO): NO